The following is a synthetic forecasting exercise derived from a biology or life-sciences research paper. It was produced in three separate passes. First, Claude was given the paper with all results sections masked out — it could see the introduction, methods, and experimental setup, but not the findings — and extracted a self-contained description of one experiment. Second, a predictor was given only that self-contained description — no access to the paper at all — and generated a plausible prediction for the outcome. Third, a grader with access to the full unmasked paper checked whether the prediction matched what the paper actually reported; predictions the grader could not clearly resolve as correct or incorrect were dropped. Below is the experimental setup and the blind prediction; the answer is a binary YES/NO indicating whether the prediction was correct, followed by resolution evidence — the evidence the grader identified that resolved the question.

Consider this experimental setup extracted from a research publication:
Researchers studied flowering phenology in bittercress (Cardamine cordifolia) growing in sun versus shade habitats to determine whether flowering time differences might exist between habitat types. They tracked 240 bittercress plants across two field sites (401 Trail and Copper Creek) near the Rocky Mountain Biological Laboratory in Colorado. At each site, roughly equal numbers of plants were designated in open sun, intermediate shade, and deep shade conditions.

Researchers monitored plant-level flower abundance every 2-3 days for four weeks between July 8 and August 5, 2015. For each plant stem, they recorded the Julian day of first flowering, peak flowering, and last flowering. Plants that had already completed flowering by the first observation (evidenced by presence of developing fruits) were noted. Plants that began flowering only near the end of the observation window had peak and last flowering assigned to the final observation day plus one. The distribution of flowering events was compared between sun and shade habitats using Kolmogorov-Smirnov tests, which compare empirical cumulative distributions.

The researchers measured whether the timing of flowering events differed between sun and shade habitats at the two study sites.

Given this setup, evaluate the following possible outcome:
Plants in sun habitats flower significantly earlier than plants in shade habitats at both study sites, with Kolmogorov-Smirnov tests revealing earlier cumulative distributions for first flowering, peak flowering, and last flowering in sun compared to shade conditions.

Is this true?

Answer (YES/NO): NO